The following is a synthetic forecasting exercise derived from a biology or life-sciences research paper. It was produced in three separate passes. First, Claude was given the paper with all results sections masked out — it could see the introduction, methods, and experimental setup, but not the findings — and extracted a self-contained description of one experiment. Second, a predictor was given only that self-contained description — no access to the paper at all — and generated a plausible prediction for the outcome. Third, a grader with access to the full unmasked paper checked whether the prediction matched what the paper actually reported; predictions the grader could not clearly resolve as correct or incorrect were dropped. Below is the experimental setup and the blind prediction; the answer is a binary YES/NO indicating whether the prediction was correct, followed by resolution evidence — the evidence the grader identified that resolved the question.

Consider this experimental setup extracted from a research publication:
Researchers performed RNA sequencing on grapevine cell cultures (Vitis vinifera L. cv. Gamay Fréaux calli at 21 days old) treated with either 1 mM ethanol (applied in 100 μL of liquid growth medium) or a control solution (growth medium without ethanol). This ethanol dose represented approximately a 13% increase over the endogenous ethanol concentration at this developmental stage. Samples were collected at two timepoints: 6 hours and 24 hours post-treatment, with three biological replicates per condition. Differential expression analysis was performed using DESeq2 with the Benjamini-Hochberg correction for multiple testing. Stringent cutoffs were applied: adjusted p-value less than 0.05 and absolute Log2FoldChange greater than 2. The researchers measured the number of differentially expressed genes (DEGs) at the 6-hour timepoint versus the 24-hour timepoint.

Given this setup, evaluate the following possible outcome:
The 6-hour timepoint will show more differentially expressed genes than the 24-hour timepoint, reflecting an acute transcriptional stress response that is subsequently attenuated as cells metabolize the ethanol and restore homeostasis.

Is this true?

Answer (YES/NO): YES